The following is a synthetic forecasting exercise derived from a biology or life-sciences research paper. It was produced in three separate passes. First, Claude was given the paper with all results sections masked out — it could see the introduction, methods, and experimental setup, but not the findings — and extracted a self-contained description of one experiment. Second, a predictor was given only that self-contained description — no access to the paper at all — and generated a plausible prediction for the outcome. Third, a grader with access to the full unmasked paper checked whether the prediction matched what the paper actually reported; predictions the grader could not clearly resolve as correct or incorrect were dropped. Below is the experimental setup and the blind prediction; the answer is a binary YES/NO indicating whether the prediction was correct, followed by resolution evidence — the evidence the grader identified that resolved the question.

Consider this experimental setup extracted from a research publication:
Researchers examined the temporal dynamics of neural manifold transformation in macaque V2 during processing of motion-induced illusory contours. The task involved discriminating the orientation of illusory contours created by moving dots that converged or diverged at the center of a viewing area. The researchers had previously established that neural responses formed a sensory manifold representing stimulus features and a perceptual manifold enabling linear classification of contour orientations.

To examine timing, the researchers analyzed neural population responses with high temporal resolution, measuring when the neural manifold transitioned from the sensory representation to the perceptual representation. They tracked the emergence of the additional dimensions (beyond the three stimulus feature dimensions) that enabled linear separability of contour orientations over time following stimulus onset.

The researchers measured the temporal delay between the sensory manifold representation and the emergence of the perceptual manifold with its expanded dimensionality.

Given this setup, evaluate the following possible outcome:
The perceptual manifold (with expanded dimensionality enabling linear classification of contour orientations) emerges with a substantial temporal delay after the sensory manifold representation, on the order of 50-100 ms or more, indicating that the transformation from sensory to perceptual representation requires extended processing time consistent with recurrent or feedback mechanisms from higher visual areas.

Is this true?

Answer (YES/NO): NO